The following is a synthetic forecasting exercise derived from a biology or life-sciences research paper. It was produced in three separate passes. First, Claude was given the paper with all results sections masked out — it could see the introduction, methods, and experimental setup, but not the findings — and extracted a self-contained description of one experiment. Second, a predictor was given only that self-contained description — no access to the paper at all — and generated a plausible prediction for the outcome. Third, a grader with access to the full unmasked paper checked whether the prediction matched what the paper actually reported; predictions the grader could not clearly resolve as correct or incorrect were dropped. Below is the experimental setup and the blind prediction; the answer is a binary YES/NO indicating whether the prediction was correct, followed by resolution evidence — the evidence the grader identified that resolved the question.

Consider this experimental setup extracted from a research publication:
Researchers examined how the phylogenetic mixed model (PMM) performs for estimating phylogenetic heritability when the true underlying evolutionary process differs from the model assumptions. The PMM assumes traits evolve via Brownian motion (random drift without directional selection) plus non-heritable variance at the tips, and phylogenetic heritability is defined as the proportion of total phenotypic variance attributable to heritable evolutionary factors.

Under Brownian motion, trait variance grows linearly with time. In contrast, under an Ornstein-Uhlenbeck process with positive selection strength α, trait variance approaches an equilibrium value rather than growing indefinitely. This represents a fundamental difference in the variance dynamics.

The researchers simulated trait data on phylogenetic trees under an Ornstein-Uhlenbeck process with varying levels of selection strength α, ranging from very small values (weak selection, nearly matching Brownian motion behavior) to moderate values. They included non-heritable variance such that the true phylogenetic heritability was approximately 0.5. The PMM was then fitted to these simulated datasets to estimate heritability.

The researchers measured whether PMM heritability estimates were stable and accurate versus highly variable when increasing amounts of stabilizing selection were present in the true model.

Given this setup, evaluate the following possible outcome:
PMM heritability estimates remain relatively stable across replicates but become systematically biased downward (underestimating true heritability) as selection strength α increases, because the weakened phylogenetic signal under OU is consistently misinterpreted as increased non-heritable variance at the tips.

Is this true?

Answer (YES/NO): NO